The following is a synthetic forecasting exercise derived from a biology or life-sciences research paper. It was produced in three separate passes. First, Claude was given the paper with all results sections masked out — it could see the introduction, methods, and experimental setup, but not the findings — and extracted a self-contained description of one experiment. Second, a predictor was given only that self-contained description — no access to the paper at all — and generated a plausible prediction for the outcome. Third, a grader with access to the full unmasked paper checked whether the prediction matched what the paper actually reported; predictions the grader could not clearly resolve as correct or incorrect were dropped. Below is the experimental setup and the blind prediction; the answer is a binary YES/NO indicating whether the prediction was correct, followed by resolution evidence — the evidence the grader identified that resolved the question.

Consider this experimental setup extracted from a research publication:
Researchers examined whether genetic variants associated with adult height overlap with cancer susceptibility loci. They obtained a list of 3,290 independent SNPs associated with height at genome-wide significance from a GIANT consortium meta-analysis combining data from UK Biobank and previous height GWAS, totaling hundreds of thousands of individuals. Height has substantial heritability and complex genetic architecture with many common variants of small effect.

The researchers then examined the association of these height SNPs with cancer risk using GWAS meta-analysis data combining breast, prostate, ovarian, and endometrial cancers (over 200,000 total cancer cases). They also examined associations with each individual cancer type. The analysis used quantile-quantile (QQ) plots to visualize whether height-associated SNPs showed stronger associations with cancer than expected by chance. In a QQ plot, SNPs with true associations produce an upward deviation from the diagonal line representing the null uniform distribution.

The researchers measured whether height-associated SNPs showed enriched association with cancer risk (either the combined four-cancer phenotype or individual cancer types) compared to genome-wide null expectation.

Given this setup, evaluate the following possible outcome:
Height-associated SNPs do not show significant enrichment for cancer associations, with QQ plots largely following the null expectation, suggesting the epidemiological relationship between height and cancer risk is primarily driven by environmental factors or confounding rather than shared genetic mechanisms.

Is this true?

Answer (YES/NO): NO